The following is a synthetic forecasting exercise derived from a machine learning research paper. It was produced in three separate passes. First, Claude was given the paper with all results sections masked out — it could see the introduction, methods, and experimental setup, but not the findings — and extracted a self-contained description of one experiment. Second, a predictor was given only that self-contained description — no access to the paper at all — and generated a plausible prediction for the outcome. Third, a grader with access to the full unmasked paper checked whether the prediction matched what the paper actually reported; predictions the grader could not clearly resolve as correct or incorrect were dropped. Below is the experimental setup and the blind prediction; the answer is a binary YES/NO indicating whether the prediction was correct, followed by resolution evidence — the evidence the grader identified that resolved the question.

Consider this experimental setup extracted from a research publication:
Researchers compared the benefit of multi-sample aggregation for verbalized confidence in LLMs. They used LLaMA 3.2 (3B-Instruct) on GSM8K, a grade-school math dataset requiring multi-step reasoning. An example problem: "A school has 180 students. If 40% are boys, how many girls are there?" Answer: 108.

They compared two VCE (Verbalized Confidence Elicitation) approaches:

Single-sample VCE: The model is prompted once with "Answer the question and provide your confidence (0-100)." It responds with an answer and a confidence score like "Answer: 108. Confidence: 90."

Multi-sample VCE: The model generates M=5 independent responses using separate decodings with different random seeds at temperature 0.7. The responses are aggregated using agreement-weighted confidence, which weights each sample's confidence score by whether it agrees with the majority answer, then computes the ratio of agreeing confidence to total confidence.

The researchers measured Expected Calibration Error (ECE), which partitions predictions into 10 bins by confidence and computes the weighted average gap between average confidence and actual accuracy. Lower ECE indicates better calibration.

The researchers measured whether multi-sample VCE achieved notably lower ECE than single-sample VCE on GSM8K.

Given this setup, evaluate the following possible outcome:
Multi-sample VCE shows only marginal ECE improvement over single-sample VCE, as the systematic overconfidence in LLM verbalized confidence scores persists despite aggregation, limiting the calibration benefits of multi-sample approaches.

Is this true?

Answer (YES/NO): NO